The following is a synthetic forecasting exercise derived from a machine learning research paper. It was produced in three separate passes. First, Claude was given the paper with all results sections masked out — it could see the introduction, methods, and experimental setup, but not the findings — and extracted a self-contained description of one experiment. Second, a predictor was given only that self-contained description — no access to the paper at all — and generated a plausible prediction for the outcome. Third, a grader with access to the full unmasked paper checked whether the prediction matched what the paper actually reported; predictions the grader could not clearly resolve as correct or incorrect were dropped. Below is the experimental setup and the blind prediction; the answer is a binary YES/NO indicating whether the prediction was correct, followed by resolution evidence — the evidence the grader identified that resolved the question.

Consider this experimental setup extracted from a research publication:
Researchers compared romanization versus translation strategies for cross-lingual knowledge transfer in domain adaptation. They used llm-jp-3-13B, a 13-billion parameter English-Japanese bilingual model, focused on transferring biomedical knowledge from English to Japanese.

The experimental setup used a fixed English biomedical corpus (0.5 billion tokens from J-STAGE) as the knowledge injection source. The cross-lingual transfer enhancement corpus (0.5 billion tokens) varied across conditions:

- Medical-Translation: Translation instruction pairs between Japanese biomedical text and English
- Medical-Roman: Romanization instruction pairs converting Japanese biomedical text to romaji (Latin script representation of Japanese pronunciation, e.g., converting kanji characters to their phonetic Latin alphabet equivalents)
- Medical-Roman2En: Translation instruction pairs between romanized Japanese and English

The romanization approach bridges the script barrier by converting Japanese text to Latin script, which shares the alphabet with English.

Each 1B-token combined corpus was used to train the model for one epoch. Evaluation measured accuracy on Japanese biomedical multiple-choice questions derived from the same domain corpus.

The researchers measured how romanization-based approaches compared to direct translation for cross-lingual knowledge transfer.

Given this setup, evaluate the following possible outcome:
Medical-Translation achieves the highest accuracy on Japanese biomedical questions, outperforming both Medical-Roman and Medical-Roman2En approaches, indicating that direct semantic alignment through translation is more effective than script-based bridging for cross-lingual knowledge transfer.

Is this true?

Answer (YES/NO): YES